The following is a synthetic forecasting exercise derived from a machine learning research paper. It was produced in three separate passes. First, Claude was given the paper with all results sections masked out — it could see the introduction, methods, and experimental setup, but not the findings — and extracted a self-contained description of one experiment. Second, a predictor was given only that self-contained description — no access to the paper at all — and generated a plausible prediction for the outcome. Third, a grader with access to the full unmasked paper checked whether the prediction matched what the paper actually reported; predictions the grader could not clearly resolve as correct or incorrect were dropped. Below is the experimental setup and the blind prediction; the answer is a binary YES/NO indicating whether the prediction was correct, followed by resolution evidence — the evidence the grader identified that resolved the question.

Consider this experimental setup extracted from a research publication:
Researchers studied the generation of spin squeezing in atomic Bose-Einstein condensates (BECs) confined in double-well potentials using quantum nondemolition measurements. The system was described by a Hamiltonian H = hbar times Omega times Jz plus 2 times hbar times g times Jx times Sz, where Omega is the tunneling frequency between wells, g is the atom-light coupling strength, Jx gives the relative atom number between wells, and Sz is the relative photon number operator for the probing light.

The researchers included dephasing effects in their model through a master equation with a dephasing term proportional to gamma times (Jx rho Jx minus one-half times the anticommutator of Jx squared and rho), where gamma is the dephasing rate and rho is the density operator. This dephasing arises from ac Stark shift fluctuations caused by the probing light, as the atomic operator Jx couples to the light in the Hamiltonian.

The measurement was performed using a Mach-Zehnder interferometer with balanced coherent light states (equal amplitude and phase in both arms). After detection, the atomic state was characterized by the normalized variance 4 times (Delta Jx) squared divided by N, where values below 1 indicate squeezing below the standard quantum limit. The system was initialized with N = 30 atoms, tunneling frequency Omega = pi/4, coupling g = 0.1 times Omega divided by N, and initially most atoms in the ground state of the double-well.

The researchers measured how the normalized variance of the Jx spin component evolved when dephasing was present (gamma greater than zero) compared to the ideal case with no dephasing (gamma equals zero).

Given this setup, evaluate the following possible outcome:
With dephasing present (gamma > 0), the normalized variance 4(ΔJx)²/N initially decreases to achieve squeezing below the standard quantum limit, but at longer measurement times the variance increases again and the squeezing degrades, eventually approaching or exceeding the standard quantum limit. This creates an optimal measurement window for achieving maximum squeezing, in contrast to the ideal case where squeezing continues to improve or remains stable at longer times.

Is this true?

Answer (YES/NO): NO